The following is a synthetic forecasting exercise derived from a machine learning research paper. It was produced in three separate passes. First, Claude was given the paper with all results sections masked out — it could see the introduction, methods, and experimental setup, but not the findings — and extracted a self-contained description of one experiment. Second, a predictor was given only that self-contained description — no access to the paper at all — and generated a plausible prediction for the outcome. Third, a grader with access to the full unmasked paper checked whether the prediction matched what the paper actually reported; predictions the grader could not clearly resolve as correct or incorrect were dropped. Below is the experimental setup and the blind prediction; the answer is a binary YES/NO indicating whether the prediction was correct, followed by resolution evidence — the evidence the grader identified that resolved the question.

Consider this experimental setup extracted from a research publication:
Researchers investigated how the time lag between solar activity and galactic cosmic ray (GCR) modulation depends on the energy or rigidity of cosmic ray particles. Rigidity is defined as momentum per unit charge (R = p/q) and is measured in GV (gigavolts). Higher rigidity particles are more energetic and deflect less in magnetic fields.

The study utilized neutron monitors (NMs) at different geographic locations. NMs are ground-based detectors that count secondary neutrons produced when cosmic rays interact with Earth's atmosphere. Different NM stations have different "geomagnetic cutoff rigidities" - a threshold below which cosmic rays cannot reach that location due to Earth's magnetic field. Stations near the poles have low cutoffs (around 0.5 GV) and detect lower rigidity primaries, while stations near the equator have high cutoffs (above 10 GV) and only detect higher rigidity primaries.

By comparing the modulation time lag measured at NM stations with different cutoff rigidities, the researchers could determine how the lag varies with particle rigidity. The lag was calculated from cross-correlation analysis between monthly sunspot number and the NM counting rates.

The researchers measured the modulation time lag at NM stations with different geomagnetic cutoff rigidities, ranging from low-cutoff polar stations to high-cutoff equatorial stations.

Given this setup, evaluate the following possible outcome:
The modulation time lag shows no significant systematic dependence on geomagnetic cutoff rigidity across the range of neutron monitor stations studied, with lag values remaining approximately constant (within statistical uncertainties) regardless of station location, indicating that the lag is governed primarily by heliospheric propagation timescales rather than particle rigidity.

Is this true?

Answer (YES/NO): NO